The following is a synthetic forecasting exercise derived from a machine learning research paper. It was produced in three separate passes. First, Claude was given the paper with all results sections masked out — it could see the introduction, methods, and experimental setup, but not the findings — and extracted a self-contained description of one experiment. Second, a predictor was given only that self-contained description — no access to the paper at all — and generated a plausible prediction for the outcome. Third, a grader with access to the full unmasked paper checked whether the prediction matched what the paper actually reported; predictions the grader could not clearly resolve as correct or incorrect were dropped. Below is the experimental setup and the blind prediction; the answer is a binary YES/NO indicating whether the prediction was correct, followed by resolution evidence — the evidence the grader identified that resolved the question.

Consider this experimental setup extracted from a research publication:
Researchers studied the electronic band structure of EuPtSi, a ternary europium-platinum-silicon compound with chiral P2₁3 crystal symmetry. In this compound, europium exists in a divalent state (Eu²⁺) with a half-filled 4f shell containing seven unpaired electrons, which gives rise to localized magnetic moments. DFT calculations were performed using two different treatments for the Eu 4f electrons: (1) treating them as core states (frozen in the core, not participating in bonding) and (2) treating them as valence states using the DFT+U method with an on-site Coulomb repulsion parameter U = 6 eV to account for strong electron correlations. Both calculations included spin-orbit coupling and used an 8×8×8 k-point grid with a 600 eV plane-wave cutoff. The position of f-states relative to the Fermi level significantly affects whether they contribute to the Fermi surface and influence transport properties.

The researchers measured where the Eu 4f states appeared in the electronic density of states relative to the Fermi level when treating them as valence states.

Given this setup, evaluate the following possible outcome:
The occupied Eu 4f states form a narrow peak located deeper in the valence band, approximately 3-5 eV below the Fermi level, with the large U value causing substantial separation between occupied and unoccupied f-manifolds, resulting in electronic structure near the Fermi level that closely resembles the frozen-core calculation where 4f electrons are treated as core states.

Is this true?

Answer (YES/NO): NO